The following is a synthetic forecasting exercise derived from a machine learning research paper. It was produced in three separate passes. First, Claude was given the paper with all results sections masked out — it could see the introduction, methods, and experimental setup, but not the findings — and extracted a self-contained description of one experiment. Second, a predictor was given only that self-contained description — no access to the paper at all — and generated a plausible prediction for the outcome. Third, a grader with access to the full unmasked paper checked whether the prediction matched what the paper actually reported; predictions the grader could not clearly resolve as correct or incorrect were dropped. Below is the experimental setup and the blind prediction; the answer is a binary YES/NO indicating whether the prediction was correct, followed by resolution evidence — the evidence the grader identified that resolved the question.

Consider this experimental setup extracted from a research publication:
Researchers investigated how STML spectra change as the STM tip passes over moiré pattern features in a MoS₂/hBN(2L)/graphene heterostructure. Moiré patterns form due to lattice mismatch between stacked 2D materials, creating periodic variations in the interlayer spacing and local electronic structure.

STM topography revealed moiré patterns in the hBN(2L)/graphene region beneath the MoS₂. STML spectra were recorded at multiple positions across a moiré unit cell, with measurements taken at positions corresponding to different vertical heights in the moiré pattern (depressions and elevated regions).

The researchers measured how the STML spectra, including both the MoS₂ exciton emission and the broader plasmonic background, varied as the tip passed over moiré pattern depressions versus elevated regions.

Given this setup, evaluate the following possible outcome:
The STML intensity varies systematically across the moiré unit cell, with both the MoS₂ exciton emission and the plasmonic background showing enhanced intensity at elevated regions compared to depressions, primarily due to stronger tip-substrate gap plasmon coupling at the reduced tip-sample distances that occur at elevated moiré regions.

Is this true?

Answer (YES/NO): NO